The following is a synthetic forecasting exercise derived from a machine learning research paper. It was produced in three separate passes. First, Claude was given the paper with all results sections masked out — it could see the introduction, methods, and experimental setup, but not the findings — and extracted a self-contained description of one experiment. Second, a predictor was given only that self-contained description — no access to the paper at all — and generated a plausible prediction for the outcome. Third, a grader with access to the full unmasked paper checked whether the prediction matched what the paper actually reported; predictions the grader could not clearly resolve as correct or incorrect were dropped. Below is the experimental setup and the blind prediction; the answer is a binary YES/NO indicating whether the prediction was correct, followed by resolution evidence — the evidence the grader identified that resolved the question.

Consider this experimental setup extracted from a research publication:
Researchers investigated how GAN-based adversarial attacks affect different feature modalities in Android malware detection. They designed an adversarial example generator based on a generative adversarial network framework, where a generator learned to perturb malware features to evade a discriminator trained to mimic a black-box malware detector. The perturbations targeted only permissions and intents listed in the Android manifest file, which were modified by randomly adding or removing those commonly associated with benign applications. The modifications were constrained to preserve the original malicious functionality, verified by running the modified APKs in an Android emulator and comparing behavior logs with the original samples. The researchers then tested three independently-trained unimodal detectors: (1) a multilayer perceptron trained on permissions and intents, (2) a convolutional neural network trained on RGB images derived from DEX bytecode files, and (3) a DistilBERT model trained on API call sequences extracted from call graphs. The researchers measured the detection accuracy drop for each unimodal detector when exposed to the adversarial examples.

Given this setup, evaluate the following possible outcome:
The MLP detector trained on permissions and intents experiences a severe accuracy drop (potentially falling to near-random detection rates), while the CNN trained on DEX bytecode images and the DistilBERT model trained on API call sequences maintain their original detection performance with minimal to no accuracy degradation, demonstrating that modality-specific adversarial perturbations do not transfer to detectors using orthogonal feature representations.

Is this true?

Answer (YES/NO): YES